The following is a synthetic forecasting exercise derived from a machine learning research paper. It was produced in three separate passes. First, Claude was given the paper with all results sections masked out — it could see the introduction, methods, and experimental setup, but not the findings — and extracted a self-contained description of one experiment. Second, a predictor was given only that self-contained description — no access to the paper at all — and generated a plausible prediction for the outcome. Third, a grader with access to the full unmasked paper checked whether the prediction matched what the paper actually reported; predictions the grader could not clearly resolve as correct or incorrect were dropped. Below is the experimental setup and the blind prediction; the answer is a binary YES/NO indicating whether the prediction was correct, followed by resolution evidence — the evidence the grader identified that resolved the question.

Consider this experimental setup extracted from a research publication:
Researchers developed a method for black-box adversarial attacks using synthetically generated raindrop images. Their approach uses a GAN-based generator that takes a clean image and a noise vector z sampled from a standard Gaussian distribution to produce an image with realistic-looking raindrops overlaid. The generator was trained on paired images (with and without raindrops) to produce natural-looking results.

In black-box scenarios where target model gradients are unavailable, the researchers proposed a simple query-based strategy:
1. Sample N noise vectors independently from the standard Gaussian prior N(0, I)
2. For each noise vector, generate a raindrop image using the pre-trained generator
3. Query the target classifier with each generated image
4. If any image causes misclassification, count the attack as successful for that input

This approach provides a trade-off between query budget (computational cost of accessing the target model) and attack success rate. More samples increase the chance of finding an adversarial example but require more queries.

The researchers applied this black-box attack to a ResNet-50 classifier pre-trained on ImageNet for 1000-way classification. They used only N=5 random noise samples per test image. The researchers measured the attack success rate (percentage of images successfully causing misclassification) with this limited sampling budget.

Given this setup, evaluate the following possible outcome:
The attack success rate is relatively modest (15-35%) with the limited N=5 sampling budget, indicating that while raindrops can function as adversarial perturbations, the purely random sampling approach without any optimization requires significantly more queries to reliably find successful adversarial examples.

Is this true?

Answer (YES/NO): NO